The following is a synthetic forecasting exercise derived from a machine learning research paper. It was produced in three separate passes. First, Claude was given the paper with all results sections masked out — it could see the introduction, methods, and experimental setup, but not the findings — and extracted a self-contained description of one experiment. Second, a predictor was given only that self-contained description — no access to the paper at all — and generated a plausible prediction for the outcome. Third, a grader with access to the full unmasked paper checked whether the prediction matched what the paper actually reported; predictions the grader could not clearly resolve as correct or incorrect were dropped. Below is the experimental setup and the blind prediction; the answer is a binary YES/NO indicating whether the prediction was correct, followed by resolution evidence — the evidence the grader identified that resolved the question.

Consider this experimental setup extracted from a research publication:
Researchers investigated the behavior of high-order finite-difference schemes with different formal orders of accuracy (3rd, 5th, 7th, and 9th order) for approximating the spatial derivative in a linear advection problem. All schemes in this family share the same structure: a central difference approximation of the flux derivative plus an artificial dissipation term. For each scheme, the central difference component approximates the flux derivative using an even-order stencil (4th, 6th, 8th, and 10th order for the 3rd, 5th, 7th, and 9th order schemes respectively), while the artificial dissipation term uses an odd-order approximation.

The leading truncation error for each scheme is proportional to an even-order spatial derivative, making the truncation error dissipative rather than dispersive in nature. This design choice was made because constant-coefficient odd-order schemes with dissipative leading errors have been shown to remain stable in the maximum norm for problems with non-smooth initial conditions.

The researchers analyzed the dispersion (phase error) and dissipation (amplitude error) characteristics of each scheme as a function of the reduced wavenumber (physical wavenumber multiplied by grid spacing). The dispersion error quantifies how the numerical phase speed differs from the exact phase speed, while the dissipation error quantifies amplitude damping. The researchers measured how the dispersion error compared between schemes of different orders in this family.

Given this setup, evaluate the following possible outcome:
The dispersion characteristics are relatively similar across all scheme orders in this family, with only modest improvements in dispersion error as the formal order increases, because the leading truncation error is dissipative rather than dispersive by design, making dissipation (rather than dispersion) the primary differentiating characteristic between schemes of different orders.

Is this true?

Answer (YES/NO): NO